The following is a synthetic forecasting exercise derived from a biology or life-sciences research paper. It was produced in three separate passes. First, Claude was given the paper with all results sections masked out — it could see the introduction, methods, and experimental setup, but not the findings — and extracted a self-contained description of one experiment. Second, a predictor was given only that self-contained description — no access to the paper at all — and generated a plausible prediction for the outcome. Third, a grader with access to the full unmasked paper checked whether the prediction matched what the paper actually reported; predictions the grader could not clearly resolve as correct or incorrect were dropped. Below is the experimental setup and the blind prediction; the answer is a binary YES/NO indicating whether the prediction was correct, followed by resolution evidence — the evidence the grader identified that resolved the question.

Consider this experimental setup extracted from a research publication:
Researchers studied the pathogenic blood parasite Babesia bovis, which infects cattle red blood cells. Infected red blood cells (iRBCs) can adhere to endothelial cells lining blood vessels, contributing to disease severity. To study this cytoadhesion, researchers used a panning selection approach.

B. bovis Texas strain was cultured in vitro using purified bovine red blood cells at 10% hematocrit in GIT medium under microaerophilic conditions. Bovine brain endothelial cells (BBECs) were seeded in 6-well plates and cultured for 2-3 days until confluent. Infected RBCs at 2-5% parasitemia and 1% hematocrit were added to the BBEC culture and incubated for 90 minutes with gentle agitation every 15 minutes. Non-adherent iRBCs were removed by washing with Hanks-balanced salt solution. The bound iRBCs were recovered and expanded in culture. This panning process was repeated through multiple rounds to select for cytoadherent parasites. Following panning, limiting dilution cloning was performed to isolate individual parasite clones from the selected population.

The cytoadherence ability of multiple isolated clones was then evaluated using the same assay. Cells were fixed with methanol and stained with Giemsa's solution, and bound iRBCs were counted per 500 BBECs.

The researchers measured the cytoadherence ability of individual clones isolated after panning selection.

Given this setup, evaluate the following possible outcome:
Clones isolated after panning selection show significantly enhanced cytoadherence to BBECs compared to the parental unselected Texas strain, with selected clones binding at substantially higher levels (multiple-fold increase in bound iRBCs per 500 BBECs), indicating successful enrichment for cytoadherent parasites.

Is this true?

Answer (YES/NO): NO